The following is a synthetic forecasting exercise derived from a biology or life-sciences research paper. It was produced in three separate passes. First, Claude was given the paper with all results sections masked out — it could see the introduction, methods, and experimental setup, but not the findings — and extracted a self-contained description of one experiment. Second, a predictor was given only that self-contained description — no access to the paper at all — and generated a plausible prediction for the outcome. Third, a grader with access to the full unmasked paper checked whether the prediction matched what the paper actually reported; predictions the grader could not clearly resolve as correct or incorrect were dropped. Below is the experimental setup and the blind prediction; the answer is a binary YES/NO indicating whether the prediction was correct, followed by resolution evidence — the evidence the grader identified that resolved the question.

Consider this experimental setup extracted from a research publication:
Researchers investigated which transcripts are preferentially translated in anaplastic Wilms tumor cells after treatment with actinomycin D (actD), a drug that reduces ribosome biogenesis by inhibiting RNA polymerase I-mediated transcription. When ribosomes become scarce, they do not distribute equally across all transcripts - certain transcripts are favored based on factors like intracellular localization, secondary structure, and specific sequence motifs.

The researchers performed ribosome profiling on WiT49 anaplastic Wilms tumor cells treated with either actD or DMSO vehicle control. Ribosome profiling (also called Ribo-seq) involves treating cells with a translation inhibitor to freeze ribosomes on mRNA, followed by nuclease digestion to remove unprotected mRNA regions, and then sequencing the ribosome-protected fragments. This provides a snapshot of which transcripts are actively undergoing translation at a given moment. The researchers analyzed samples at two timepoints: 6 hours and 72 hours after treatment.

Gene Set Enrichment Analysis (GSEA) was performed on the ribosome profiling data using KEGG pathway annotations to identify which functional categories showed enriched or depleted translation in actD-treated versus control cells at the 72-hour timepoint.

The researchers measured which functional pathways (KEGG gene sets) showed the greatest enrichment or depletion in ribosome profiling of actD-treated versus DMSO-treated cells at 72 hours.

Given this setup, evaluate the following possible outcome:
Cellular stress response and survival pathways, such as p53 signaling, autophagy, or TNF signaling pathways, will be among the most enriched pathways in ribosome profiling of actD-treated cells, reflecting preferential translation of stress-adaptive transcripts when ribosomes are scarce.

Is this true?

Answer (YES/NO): NO